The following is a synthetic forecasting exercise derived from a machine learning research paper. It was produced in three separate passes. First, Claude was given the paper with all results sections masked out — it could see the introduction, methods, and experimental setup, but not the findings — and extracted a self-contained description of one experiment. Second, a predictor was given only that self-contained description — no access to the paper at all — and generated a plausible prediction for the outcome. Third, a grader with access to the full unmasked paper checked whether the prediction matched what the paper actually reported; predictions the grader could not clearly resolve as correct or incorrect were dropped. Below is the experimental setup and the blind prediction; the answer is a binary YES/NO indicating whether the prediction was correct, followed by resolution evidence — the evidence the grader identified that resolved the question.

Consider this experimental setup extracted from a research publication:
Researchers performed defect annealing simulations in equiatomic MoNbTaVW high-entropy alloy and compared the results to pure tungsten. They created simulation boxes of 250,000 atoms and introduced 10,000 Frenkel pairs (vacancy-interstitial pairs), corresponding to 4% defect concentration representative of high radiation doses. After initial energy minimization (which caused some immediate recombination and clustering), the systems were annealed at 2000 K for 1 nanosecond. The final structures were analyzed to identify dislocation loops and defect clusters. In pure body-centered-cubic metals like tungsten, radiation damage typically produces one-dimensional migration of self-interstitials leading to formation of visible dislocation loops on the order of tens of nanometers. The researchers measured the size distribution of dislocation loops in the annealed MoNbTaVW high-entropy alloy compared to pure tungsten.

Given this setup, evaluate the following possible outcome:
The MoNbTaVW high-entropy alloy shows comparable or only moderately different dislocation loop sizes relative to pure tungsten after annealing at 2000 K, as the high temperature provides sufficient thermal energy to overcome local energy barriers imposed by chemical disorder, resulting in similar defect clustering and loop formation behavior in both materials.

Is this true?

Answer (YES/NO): NO